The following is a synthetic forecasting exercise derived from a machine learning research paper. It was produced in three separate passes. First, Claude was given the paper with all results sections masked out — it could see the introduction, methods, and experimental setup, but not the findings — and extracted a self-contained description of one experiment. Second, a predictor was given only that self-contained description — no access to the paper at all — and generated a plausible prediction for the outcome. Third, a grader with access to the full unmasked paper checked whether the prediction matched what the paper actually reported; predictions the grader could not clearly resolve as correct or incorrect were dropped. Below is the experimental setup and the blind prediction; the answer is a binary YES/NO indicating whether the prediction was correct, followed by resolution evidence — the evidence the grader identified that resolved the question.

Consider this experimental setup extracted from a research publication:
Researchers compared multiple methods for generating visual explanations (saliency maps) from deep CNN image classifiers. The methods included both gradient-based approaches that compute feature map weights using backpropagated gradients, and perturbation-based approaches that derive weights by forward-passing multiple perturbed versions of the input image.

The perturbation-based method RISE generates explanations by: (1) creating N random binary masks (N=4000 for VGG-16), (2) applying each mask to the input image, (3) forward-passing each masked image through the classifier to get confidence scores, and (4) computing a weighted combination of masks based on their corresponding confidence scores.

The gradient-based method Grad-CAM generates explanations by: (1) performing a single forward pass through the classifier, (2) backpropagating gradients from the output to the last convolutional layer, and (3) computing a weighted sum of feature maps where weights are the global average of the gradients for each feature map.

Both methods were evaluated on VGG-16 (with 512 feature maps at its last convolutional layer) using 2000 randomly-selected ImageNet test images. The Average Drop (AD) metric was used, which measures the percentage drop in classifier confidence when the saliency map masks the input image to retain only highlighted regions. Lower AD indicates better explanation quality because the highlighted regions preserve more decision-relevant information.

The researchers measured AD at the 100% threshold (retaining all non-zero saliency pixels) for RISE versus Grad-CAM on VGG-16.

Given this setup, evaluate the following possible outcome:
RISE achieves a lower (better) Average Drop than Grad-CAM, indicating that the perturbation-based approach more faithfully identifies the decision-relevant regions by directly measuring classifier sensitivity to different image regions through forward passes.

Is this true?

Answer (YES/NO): YES